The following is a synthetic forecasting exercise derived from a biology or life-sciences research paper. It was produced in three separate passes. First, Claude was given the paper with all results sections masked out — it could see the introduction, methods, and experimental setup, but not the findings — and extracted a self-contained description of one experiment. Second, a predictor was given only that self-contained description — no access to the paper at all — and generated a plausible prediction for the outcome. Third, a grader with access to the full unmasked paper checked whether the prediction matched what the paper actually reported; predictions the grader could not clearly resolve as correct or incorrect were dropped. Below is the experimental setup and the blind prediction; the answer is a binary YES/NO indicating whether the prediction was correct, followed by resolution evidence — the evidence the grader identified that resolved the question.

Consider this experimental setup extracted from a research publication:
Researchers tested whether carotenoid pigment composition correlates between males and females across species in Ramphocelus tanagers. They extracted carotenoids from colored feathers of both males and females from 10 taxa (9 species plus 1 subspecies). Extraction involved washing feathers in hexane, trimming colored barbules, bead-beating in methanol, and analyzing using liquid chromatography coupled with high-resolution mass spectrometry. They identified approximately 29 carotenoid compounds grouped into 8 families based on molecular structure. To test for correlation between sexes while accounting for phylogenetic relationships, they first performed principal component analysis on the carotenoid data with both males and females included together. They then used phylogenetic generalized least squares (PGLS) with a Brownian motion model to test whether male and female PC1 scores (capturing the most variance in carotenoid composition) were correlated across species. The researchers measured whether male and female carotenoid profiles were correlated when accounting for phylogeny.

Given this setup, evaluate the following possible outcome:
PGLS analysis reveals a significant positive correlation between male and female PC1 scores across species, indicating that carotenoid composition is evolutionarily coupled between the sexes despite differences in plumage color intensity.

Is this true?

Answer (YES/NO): YES